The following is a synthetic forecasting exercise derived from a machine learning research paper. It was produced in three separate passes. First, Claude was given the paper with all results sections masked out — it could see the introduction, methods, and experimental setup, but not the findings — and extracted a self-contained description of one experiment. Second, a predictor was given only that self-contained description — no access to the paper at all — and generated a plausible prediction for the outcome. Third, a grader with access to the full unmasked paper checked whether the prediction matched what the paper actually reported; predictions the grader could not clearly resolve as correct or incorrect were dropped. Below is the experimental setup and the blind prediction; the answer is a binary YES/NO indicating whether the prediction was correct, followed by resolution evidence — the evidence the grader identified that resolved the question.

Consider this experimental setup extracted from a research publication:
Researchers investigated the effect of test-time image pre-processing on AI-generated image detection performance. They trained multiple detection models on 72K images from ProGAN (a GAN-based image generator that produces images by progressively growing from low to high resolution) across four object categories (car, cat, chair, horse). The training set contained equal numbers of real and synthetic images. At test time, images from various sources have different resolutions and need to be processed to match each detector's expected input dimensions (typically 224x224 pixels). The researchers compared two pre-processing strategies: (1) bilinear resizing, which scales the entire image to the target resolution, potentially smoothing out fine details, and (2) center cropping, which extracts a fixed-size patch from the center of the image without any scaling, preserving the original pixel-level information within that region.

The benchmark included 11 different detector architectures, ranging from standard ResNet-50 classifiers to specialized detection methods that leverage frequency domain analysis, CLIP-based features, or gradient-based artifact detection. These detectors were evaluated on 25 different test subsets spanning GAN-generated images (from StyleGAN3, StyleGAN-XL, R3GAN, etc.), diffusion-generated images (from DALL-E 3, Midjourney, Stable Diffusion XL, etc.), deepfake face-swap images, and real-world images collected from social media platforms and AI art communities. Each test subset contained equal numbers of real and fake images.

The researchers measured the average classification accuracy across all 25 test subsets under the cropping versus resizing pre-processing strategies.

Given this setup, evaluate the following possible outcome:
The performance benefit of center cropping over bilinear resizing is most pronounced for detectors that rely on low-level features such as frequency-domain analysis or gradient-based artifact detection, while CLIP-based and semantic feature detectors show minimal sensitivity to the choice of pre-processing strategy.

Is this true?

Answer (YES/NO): NO